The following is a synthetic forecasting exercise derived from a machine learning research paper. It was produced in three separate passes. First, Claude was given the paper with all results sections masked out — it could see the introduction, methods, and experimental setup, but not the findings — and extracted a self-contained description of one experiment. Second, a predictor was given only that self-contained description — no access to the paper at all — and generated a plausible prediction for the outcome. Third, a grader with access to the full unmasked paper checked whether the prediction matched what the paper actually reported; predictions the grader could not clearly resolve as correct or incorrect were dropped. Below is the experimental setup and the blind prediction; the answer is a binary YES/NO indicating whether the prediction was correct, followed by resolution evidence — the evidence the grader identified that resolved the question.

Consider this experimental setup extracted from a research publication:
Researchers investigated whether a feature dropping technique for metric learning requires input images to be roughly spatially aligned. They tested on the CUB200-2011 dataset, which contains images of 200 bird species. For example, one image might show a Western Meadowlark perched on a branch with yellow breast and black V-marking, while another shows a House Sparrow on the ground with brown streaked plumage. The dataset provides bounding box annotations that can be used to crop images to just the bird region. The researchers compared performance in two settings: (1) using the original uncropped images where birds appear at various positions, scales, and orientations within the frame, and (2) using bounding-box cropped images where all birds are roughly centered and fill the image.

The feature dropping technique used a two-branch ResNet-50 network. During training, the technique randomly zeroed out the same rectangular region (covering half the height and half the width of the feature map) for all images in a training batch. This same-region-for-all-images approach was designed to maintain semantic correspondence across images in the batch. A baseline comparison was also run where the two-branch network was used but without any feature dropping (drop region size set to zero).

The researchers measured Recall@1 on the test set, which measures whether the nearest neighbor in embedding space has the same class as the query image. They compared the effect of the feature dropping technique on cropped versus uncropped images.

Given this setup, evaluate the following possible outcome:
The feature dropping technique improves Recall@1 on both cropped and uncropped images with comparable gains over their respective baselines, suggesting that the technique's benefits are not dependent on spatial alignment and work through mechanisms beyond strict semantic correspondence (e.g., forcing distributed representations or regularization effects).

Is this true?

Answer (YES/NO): NO